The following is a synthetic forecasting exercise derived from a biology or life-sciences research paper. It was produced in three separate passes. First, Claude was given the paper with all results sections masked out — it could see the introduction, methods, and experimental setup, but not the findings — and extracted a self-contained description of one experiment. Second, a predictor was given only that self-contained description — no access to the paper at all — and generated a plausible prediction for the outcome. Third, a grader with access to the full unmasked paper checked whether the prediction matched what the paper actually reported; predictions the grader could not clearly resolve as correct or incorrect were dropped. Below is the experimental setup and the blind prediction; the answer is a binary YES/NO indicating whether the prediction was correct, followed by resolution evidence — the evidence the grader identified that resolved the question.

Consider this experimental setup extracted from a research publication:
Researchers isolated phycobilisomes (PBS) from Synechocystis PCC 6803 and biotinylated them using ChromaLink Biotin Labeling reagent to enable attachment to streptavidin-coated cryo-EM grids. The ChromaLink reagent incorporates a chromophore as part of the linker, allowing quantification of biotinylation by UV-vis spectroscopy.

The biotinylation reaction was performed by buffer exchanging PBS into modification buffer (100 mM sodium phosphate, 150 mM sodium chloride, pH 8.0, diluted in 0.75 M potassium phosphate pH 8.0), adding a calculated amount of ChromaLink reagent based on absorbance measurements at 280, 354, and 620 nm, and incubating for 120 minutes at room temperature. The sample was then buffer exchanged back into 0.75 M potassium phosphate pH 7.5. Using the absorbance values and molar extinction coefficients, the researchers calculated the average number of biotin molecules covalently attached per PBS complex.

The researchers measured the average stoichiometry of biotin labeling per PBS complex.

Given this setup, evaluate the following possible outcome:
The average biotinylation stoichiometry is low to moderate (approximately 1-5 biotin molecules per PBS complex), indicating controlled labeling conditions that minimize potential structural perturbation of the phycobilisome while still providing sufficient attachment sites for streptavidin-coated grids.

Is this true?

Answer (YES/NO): YES